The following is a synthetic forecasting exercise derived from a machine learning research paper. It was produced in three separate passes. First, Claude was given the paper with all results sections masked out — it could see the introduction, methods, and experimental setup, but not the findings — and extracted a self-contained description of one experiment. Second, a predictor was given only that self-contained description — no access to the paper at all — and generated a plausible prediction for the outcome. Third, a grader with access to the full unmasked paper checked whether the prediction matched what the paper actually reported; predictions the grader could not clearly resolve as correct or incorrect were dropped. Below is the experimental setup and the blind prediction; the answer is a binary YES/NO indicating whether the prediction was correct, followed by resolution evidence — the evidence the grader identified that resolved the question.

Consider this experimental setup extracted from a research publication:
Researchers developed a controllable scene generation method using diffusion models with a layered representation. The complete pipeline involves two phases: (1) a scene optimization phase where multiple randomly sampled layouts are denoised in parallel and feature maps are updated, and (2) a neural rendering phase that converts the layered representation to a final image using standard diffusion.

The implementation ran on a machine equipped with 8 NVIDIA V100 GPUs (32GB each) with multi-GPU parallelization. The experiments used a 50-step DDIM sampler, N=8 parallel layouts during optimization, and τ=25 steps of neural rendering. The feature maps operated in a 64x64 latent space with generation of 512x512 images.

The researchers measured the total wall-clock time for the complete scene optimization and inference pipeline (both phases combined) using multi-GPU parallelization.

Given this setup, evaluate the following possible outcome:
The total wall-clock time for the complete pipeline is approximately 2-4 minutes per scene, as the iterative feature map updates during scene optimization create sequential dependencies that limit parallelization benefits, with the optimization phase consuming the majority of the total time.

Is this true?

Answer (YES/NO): NO